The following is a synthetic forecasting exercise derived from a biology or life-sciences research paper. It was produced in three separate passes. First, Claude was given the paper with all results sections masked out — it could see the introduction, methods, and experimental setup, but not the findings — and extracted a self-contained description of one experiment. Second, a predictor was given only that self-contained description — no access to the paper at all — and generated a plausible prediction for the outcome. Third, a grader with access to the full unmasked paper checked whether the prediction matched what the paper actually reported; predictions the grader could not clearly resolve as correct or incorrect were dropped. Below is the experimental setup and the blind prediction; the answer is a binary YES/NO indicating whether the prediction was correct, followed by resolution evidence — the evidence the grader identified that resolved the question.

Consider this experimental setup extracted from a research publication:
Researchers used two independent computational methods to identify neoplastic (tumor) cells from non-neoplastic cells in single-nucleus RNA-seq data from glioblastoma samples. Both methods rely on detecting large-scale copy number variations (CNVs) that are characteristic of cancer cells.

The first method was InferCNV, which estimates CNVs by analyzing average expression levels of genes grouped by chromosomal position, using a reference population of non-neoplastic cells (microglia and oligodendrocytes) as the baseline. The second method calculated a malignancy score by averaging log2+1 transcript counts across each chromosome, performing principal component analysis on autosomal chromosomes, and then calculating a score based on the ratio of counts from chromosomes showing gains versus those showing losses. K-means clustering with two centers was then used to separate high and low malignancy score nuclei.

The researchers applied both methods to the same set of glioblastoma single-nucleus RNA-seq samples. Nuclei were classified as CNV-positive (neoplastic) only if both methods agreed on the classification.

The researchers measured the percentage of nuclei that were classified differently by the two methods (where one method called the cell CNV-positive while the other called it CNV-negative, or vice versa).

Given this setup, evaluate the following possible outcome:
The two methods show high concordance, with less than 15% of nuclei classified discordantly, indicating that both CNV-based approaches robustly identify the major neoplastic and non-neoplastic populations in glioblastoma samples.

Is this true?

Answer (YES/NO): YES